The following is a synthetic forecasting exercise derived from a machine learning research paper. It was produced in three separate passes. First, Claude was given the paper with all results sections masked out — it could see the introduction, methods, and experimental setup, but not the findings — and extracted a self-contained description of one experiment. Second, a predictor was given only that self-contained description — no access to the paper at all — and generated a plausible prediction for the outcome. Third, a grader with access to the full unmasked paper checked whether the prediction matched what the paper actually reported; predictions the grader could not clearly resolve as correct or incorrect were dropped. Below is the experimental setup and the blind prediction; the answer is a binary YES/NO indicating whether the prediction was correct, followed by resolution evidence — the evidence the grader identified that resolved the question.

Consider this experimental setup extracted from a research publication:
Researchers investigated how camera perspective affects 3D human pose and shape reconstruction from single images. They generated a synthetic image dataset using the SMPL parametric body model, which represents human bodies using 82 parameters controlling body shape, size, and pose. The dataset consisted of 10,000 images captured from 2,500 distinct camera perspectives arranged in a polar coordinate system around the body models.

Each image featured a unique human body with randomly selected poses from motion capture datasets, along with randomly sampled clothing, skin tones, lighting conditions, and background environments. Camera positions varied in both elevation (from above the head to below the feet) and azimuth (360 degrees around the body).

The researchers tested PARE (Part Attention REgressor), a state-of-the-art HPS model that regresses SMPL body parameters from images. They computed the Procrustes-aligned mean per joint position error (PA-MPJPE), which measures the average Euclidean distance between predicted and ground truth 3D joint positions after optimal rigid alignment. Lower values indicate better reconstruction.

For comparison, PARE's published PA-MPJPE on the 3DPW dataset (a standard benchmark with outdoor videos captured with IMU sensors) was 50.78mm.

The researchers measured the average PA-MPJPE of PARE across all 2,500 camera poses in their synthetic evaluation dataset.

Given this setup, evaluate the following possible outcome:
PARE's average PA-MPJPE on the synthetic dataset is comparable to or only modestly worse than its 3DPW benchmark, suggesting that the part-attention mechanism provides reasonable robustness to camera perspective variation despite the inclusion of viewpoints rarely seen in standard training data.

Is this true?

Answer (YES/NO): NO